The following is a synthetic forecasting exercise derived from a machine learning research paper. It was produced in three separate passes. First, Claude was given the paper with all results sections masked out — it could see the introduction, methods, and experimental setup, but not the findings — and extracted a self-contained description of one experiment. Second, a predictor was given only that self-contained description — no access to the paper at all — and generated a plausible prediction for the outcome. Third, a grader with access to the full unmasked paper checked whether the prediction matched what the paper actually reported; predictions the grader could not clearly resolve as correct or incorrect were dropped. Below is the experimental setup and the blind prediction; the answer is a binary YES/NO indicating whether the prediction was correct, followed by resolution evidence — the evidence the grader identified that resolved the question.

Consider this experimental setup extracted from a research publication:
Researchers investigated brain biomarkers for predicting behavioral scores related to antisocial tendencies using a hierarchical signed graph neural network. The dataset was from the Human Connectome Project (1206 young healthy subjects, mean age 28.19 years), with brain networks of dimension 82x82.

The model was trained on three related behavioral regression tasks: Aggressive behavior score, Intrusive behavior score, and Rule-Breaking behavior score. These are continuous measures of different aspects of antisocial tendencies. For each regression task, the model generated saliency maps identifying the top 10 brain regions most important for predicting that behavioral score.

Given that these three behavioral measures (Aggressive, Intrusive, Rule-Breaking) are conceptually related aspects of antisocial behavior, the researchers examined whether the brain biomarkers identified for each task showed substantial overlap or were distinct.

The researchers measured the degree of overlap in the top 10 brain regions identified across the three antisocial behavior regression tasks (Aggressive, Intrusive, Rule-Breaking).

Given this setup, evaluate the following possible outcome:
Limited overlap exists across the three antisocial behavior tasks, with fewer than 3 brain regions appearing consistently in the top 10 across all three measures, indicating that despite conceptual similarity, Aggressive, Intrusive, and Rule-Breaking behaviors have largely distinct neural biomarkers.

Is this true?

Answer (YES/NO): NO